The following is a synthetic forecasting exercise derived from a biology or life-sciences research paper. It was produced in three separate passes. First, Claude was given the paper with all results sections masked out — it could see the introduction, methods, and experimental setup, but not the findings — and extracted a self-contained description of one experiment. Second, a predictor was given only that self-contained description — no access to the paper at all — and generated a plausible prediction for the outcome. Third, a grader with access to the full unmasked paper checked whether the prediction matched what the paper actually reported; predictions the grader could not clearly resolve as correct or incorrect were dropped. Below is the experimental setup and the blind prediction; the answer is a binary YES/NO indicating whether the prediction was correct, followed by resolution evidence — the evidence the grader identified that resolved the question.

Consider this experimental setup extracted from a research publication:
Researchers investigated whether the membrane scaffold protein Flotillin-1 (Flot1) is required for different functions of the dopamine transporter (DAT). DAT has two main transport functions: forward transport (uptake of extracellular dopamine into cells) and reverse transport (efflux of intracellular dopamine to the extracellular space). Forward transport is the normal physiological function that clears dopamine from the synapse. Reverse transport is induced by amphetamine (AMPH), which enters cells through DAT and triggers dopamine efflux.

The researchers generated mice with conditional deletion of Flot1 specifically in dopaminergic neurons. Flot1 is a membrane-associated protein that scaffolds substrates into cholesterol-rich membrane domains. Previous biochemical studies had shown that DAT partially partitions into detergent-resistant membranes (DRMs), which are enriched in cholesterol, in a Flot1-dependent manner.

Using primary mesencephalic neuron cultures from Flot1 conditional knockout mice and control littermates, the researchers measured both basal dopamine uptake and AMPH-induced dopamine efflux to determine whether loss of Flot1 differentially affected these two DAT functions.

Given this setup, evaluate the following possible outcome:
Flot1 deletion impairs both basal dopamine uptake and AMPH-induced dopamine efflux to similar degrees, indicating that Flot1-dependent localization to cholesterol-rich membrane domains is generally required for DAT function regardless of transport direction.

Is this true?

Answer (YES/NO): NO